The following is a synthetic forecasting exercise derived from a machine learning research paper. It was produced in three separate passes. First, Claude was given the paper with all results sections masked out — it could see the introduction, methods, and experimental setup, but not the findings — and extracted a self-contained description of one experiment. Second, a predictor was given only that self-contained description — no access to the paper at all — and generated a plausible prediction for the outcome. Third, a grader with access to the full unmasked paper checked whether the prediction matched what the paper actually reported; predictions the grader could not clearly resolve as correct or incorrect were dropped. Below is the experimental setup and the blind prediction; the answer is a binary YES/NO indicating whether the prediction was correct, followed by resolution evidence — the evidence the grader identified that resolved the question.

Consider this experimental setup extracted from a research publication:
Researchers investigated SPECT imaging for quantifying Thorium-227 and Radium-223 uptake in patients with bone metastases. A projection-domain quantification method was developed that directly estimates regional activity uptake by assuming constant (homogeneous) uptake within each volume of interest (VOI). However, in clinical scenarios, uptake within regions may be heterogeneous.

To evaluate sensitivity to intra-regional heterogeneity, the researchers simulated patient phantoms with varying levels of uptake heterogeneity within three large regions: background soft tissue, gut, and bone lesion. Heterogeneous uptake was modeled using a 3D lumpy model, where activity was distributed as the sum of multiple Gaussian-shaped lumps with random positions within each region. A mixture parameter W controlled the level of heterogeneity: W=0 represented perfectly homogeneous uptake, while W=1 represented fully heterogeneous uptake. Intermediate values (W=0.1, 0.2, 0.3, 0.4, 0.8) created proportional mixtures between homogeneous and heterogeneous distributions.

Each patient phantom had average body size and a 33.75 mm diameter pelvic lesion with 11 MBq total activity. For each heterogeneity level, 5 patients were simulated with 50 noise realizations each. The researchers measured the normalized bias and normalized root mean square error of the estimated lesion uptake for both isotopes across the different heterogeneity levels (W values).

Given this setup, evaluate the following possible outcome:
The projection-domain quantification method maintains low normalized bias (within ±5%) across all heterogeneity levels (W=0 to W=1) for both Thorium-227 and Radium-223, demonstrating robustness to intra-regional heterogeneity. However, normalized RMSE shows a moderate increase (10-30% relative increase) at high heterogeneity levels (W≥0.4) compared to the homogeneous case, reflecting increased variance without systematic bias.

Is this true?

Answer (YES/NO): NO